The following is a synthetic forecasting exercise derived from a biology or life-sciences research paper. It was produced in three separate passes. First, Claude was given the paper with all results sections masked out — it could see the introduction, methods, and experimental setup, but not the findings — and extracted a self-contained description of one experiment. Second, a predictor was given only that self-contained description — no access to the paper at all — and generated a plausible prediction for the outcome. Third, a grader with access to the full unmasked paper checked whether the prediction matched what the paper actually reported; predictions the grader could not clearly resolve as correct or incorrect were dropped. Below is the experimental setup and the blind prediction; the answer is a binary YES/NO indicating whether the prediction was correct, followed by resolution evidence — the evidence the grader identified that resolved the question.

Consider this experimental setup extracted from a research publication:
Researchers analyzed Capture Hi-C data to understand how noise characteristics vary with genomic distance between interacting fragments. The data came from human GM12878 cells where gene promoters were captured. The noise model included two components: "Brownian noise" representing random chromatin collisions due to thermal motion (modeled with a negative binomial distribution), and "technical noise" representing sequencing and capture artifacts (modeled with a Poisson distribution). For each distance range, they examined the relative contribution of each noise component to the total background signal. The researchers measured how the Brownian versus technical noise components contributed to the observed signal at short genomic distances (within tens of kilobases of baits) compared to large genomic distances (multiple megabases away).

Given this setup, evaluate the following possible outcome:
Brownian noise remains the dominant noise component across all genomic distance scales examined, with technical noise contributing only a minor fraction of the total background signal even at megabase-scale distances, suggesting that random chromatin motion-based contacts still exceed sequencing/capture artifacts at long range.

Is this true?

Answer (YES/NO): NO